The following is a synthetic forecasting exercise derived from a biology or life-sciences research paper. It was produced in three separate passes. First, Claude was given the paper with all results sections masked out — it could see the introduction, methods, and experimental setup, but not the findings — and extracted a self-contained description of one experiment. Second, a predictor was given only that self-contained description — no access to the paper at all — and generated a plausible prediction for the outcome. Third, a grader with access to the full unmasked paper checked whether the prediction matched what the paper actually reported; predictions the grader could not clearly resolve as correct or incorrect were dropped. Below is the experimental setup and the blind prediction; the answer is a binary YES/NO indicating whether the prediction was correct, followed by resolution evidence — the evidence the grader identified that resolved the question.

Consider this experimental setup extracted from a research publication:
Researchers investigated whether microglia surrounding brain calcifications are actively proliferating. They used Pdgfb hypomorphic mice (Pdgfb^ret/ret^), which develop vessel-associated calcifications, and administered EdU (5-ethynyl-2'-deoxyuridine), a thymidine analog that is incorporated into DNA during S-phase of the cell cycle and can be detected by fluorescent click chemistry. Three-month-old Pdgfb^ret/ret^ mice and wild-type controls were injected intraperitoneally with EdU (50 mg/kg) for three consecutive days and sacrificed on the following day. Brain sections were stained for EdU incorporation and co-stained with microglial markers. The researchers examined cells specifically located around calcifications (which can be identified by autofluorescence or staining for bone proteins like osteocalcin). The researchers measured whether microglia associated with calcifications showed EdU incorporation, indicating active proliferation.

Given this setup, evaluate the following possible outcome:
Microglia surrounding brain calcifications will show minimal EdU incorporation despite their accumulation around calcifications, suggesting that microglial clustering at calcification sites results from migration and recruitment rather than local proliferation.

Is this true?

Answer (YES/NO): NO